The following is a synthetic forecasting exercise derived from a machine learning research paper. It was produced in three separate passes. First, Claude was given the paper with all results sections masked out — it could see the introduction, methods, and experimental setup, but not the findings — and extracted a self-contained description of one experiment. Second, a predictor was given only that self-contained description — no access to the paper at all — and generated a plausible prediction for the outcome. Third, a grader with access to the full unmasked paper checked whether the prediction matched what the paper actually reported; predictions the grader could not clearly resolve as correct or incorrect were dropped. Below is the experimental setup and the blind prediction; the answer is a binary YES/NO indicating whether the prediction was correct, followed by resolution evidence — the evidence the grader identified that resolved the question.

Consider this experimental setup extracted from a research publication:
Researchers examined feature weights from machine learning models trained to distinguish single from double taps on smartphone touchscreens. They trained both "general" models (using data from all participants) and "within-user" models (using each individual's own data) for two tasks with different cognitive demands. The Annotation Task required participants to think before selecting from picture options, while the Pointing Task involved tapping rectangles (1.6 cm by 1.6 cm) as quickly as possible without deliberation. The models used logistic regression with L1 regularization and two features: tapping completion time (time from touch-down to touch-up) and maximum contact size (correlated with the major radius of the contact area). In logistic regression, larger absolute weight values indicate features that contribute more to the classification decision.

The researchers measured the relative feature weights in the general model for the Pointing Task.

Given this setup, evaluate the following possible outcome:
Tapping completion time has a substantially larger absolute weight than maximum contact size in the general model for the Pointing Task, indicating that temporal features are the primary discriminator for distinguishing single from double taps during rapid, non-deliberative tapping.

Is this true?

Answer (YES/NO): YES